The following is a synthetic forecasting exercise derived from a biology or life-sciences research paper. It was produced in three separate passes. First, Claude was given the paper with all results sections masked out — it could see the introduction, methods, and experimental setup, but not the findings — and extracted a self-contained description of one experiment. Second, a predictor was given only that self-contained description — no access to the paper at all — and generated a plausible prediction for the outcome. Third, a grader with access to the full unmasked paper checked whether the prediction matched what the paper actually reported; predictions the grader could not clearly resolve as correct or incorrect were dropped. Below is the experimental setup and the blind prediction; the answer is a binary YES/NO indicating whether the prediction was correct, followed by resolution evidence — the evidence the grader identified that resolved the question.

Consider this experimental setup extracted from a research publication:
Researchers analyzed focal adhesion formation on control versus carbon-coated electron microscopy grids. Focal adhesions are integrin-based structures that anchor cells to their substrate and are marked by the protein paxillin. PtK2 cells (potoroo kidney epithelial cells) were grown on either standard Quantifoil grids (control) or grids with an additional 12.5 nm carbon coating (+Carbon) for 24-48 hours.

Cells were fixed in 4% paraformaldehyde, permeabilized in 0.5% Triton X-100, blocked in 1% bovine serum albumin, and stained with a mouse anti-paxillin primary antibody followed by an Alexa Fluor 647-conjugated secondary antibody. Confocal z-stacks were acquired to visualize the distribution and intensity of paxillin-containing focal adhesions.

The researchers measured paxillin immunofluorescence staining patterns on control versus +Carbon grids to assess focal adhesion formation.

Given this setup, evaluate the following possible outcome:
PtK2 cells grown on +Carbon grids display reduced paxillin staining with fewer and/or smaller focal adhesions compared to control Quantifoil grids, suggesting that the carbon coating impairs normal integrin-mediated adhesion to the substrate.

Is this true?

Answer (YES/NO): NO